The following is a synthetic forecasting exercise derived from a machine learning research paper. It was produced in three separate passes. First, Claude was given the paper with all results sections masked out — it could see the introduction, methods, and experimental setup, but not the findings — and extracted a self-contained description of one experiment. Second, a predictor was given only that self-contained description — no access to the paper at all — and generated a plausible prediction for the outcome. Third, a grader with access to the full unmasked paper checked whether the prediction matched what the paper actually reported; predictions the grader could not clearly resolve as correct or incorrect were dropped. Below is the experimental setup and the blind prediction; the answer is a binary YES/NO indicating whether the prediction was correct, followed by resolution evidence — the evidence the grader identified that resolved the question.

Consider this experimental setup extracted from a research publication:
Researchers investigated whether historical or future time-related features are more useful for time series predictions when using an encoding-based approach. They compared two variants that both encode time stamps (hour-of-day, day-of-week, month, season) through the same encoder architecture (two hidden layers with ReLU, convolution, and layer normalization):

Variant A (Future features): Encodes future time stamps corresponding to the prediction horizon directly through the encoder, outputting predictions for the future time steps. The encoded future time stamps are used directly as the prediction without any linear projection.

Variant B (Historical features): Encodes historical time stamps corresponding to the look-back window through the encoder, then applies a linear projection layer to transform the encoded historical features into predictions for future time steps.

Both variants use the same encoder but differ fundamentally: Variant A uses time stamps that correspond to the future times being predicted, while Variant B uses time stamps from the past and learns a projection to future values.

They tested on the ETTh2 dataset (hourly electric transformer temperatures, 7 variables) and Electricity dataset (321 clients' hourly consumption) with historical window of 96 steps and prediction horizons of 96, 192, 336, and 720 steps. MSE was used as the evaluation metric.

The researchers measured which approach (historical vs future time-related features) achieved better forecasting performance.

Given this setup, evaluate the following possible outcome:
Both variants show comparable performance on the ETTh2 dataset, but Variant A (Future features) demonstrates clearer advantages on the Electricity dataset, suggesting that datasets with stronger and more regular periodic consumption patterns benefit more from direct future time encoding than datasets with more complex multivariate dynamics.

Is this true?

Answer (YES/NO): NO